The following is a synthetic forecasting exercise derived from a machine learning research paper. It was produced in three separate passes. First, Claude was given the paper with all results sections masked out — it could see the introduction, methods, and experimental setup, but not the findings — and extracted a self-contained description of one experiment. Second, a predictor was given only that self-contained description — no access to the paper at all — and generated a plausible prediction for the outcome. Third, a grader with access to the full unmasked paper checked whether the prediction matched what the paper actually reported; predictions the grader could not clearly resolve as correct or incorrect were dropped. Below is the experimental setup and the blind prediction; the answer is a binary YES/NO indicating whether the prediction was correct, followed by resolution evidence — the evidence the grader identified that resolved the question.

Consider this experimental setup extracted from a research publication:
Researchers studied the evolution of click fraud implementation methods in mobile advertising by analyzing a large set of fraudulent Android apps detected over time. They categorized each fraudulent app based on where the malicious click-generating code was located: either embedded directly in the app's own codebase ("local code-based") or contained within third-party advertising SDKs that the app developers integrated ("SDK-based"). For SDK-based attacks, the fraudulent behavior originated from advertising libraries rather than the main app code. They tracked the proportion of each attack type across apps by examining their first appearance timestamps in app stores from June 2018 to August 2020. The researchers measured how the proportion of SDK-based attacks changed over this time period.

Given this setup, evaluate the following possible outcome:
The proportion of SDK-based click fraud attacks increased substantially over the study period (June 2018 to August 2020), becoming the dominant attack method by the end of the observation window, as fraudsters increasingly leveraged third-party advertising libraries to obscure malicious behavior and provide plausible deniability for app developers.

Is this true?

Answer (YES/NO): YES